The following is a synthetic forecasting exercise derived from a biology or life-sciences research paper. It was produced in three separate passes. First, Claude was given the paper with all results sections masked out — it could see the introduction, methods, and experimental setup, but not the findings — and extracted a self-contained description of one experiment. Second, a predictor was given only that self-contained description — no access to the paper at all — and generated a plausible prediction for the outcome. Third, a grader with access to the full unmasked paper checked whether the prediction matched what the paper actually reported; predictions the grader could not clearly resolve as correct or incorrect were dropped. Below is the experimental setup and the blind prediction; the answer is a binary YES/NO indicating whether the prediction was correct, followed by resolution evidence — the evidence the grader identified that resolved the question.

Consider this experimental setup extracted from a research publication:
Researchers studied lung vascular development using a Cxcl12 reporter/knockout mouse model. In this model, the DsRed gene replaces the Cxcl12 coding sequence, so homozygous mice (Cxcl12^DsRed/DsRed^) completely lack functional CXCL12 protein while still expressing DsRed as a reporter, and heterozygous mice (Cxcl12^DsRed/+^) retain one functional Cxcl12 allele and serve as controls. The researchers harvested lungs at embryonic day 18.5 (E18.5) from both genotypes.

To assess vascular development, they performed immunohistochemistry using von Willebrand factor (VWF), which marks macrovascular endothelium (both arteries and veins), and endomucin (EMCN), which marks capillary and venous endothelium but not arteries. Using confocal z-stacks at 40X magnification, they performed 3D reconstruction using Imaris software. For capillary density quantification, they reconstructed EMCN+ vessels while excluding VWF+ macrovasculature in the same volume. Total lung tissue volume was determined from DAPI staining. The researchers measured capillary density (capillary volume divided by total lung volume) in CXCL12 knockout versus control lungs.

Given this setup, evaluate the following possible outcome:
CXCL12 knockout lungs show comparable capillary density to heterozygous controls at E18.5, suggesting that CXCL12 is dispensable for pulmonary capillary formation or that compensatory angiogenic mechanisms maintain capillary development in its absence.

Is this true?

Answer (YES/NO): NO